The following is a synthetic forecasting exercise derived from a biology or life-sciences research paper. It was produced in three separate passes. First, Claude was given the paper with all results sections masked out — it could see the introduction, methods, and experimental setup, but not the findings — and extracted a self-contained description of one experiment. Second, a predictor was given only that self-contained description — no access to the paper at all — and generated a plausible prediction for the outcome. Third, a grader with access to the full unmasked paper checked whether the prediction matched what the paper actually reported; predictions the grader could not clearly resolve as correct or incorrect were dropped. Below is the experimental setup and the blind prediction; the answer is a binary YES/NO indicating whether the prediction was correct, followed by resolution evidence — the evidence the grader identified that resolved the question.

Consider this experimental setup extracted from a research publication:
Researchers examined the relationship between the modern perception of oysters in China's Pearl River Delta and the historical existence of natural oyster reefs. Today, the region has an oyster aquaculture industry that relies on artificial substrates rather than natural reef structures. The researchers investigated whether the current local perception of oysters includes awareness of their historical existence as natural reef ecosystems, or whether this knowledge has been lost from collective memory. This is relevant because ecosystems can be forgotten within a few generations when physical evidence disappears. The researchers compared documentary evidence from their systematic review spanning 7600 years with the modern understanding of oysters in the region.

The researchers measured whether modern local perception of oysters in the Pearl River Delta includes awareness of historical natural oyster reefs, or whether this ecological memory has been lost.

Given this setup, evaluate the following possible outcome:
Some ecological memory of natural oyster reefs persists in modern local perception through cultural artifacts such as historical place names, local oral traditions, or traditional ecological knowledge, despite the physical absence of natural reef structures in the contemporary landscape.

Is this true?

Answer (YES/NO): NO